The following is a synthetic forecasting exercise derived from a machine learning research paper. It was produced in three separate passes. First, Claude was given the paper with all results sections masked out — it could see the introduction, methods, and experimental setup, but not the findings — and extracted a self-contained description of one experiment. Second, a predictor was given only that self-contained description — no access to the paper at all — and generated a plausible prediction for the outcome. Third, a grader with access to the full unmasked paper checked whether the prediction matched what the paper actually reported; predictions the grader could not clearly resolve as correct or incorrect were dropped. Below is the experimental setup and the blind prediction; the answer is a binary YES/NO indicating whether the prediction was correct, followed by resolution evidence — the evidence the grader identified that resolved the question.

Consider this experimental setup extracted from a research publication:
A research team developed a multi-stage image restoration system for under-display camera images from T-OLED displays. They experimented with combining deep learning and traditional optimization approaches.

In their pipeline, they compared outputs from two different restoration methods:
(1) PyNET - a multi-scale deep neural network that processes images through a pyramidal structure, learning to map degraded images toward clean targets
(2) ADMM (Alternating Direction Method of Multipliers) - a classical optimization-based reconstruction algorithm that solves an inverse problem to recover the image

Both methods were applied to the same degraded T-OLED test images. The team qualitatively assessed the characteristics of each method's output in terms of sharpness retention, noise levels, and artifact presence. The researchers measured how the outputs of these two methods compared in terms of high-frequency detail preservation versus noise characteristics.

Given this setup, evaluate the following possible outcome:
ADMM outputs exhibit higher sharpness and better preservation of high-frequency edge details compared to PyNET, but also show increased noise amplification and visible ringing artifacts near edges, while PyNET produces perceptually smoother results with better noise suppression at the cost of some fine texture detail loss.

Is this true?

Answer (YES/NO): NO